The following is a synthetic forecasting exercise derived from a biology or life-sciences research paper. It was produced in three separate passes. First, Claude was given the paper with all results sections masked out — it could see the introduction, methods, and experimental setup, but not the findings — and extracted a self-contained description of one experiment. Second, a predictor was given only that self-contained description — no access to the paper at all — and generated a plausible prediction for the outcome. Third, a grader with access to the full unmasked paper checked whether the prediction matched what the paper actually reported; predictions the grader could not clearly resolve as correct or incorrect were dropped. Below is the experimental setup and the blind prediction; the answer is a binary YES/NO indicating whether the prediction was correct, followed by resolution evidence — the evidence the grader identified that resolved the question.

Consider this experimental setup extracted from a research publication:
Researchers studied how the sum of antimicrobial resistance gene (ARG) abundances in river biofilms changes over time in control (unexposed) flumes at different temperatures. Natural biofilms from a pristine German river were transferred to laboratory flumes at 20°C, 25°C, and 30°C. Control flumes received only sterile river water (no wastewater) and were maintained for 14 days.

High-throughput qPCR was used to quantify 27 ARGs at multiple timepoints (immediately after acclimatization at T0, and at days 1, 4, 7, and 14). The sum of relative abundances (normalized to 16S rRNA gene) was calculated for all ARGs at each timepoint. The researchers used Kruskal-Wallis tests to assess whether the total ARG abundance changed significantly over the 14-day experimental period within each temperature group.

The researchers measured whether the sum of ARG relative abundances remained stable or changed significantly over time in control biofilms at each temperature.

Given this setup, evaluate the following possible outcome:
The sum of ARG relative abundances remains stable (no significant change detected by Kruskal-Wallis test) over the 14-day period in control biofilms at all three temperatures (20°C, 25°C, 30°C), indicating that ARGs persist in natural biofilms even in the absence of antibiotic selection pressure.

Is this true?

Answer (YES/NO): YES